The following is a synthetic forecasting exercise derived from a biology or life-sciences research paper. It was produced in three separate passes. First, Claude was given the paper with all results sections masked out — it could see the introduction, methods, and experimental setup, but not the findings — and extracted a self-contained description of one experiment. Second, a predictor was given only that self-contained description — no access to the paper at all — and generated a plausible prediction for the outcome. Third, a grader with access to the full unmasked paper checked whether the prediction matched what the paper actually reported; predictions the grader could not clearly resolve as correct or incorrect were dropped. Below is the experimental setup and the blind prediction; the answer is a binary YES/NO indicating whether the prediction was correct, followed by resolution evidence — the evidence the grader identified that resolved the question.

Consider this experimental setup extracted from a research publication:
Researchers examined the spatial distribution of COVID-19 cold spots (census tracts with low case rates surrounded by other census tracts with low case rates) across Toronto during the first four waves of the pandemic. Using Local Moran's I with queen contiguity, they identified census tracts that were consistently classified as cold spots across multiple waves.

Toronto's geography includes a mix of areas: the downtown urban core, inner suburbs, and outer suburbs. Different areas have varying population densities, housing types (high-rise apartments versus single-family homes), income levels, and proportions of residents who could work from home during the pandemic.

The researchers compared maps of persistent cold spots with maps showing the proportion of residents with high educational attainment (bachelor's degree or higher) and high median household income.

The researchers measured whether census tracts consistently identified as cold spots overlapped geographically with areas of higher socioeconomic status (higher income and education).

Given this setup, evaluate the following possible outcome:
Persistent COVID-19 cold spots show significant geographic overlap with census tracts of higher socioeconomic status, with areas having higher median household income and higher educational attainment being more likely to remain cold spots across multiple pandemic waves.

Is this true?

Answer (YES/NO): YES